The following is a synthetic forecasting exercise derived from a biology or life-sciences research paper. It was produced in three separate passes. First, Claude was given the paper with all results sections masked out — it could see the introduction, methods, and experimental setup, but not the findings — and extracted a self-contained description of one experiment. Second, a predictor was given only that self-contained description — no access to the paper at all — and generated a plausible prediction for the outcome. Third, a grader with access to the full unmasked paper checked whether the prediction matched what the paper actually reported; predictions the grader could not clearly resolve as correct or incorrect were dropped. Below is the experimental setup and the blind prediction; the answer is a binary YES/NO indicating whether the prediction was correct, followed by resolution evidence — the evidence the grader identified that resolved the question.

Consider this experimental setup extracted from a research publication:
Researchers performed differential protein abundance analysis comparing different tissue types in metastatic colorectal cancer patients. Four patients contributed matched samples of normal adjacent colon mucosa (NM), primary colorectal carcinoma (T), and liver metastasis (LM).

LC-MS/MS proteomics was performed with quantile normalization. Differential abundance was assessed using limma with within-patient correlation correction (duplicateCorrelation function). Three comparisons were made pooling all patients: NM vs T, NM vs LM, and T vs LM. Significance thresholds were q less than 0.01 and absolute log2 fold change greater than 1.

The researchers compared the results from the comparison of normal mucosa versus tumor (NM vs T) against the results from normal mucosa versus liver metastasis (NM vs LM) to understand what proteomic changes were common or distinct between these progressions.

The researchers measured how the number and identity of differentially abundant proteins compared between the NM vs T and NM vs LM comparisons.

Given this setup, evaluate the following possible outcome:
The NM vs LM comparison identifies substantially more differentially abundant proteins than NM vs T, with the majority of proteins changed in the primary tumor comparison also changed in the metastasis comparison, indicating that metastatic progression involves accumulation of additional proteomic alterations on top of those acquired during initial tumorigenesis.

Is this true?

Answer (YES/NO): NO